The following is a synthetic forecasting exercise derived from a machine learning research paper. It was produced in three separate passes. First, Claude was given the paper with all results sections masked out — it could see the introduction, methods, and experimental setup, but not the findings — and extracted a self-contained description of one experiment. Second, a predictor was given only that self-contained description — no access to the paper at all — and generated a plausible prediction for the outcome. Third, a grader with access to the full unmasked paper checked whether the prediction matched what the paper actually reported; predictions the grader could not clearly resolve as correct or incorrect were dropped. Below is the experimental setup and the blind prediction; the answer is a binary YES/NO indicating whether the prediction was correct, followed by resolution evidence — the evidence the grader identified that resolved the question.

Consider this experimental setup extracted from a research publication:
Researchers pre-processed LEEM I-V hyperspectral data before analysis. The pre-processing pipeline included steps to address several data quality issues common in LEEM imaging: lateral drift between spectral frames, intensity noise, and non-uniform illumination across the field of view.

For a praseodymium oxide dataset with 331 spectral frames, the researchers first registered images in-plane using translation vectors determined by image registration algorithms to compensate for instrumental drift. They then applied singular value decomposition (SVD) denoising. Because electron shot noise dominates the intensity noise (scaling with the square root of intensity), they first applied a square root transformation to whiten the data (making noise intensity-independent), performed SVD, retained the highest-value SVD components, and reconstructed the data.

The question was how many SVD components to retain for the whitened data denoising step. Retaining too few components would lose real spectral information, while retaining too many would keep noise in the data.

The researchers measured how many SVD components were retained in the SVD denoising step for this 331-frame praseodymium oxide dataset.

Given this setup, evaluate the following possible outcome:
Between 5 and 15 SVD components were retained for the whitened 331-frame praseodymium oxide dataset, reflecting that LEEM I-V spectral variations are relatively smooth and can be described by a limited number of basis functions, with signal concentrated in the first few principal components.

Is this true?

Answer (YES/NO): NO